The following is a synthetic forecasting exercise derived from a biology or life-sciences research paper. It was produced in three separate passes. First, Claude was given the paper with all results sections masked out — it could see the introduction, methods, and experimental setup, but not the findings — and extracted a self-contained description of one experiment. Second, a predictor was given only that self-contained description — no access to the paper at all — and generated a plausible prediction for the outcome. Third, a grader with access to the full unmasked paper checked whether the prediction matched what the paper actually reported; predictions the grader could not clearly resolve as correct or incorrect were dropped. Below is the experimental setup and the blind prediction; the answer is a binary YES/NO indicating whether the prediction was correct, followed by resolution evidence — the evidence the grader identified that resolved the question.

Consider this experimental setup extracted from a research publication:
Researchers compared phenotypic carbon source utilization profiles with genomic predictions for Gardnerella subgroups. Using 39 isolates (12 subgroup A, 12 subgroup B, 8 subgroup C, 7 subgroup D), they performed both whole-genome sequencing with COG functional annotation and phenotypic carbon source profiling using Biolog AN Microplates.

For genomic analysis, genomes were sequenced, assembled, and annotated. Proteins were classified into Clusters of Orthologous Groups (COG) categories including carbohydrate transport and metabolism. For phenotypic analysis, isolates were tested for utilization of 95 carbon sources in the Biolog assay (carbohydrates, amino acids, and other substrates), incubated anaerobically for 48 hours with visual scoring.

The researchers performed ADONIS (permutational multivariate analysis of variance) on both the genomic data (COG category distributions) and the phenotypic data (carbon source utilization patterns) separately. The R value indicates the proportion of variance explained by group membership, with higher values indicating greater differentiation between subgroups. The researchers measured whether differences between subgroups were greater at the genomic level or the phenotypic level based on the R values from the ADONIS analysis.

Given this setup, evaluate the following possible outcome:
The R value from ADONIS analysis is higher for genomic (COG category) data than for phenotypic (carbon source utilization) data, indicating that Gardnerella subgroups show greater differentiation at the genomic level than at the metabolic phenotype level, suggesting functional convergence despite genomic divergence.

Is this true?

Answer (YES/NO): NO